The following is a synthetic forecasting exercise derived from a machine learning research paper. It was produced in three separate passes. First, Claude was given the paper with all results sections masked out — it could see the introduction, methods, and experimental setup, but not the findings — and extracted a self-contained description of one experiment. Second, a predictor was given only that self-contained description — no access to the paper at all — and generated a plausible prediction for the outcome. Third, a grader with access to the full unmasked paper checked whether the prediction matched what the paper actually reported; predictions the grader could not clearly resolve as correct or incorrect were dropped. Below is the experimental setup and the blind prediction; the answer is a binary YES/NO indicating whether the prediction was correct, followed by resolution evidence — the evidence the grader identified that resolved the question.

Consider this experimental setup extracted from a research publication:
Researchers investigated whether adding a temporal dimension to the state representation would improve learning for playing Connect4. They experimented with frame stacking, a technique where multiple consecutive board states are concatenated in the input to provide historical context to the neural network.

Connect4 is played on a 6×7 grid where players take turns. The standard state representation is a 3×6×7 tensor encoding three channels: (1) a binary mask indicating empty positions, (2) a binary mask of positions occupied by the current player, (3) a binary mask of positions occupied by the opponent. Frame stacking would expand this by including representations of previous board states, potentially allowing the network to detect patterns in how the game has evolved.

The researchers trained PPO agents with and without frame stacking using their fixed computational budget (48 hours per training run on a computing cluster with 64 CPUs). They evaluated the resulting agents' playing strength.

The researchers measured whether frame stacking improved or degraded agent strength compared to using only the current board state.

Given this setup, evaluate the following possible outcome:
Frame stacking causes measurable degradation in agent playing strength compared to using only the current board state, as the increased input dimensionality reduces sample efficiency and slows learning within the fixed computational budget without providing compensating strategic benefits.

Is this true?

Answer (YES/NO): YES